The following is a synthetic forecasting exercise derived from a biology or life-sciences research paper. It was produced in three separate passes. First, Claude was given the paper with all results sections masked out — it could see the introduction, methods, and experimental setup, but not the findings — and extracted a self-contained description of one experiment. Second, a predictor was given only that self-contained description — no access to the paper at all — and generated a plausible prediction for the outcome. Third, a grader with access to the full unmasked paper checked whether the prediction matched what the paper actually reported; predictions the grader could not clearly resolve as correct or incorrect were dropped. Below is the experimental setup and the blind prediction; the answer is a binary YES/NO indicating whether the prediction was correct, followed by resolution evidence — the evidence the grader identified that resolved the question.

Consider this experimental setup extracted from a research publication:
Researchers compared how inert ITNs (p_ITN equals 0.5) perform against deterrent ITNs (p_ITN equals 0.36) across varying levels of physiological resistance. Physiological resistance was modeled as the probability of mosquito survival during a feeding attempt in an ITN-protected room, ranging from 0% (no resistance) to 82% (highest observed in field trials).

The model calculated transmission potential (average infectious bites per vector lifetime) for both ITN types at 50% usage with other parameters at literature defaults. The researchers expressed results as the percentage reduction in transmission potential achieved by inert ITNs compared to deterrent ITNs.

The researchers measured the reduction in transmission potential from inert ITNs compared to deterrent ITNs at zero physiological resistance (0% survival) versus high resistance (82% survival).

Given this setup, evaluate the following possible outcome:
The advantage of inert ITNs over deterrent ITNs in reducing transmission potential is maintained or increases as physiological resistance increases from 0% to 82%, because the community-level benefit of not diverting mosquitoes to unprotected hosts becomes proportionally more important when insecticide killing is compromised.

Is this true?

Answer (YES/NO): NO